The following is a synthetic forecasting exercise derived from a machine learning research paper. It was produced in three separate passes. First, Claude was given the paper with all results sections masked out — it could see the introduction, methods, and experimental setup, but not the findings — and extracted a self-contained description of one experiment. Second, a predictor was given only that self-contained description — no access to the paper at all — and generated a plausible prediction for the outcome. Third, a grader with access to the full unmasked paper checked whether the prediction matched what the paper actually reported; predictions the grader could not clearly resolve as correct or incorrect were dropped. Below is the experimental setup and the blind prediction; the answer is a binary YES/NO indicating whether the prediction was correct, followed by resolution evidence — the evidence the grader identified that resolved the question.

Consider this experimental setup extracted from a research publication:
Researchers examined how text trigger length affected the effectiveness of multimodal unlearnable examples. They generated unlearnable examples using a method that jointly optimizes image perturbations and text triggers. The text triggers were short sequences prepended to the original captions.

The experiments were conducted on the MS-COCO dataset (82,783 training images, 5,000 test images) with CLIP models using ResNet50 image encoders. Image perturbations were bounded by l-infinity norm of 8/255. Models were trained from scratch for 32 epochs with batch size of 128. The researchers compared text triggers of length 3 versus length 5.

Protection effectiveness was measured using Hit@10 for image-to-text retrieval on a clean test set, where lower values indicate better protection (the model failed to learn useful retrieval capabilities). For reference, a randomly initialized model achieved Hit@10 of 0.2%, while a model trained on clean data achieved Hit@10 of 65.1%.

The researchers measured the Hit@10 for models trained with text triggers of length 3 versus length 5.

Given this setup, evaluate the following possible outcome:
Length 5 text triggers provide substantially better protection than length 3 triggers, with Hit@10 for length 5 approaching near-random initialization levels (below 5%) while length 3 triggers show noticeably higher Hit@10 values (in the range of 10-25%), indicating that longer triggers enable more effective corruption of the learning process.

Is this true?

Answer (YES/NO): NO